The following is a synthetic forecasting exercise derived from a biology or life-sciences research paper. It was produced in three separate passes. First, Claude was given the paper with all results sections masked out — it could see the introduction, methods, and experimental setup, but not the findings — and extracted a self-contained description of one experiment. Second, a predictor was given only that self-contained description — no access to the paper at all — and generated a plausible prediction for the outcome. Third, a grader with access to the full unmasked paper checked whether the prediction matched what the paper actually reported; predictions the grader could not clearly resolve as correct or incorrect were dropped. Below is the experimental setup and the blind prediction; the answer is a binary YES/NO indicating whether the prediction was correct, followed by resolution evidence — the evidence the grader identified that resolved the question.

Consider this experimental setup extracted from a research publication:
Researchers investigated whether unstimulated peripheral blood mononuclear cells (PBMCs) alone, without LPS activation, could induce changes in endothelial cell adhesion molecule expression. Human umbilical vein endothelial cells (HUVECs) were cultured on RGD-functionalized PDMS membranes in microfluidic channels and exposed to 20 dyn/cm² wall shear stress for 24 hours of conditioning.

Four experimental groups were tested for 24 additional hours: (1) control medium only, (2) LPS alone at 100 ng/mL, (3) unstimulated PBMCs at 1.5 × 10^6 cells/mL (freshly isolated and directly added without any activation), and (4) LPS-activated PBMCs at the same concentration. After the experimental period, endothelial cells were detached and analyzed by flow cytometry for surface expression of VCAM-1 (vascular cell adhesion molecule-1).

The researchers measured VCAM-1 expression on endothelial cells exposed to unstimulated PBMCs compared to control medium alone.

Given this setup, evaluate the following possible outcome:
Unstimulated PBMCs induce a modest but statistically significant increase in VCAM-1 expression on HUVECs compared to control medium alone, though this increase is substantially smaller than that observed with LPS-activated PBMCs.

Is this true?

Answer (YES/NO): NO